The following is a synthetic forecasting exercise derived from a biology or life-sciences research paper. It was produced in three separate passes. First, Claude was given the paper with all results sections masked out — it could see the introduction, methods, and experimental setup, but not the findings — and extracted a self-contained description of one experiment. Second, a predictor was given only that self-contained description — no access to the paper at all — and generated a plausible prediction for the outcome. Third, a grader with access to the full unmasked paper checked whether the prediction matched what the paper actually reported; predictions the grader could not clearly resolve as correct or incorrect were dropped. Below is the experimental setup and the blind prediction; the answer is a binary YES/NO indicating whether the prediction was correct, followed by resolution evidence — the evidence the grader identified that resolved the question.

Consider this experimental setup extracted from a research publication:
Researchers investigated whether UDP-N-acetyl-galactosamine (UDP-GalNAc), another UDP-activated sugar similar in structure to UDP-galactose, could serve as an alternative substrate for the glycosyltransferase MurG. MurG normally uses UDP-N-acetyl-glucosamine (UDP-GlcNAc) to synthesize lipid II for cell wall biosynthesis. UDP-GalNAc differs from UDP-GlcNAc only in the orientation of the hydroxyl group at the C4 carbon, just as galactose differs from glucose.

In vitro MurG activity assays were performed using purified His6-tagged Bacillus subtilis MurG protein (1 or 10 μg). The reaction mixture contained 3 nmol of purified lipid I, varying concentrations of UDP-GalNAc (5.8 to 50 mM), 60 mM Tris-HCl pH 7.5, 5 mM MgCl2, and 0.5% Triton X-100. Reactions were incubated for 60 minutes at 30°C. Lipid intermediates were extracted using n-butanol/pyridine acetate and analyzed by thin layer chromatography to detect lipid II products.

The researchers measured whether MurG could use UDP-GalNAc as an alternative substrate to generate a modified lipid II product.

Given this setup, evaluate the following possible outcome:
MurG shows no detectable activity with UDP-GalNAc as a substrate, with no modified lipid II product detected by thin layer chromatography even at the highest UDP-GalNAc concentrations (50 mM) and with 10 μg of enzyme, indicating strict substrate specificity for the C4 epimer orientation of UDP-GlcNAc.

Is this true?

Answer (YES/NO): NO